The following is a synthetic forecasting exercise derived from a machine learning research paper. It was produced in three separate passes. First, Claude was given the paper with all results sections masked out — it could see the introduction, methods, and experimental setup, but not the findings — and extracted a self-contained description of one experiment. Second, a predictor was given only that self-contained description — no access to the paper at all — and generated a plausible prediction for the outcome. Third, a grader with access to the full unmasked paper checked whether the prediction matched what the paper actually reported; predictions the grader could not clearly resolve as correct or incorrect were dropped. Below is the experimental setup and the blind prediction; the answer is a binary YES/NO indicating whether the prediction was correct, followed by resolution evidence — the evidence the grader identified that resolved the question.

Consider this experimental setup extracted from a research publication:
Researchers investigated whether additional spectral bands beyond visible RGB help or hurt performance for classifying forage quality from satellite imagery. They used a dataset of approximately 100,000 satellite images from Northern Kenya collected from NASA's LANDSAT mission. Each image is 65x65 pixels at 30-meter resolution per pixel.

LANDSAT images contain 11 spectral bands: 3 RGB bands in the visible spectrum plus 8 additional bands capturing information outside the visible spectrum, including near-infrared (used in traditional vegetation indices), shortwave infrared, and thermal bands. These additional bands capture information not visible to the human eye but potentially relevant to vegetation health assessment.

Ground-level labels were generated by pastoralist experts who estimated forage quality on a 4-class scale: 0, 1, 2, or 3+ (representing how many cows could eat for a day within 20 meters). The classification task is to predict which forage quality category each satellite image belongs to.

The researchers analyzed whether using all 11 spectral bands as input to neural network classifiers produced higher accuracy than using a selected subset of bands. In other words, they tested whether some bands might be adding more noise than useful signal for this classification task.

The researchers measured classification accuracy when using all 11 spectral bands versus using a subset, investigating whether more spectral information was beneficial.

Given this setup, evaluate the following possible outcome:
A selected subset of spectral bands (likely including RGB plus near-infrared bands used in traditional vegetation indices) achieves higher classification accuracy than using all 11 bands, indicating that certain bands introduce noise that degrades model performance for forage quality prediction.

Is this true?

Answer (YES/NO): YES